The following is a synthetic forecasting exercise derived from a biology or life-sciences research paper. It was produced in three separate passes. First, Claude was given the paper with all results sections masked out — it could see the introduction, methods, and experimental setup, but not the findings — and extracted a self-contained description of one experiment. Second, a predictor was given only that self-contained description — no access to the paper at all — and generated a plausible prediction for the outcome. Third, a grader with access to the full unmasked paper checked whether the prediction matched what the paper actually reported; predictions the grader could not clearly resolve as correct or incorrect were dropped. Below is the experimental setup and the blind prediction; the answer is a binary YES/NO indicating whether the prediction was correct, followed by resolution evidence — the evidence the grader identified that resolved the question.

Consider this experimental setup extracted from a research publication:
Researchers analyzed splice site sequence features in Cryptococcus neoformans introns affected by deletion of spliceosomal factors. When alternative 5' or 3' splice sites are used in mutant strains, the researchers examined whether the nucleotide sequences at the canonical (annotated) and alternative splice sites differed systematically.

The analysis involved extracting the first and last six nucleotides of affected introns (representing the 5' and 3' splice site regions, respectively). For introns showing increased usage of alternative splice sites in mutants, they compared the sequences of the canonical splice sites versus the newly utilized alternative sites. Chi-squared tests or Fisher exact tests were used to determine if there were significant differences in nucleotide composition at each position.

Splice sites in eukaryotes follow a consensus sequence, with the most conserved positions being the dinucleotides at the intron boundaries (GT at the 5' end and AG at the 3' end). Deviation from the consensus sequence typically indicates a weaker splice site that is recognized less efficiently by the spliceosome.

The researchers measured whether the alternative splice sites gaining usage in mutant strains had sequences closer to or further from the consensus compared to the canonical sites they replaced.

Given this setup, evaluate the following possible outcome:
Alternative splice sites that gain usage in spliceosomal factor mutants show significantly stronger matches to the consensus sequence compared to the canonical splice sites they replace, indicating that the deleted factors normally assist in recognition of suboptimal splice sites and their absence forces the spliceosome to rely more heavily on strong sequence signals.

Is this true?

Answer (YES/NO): NO